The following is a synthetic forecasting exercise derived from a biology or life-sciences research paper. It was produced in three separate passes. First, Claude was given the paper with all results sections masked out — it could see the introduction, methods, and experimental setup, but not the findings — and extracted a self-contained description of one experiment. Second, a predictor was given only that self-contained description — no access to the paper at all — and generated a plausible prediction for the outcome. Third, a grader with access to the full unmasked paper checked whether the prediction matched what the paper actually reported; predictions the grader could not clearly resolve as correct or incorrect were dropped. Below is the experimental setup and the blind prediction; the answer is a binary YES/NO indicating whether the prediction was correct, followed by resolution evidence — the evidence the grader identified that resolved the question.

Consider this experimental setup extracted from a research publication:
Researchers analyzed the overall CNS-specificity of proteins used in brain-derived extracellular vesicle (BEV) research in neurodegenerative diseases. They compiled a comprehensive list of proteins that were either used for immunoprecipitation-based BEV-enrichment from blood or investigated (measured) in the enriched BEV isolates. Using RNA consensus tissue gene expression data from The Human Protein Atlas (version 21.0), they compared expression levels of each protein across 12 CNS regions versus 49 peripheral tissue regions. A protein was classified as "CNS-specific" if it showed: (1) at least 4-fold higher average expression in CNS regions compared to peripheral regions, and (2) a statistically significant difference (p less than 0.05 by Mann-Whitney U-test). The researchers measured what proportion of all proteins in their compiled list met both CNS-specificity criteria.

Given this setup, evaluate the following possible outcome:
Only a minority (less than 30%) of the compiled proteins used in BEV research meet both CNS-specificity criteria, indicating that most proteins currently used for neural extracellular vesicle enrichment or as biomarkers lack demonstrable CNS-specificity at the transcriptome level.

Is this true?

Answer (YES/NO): YES